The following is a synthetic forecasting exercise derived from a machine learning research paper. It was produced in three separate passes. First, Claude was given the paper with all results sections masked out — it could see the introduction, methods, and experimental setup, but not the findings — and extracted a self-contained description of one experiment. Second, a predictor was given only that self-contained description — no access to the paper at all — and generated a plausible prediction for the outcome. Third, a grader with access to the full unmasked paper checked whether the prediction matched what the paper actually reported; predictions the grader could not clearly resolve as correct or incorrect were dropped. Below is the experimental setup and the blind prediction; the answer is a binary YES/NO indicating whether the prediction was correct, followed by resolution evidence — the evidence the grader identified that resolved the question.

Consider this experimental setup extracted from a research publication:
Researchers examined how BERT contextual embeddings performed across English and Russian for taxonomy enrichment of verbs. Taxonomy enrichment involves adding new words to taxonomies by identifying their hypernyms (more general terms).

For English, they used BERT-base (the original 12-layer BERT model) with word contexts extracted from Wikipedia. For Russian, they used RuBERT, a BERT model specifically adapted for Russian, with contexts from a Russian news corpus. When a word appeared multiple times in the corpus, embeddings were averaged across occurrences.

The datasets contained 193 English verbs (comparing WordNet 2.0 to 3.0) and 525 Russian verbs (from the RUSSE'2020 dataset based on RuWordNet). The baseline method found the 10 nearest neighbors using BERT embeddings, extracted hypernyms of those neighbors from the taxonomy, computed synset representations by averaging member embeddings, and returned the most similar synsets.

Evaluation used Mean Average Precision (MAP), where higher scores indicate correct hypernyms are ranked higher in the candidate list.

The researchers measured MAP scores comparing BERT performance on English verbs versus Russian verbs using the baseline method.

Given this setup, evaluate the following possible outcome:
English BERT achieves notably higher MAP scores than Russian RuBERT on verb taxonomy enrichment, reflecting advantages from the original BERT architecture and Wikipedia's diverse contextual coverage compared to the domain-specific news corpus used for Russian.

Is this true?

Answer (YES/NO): NO